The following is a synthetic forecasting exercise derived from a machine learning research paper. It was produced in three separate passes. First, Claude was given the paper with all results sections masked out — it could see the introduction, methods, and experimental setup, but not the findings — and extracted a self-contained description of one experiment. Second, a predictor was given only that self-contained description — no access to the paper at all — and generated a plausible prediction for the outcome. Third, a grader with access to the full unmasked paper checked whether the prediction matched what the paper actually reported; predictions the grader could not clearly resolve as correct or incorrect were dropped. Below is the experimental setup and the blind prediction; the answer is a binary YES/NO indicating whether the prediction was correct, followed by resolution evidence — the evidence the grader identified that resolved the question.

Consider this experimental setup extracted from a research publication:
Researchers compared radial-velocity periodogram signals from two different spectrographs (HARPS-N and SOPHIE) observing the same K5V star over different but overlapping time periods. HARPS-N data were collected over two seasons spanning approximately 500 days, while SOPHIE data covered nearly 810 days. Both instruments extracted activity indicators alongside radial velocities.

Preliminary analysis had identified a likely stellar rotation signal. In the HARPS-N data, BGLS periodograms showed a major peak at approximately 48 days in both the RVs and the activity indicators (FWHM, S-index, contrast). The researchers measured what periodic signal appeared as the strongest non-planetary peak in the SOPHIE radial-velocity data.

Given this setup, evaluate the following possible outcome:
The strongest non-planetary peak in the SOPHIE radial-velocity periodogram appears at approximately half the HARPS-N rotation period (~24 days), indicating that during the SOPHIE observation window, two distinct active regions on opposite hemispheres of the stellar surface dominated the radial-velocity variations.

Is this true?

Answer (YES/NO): YES